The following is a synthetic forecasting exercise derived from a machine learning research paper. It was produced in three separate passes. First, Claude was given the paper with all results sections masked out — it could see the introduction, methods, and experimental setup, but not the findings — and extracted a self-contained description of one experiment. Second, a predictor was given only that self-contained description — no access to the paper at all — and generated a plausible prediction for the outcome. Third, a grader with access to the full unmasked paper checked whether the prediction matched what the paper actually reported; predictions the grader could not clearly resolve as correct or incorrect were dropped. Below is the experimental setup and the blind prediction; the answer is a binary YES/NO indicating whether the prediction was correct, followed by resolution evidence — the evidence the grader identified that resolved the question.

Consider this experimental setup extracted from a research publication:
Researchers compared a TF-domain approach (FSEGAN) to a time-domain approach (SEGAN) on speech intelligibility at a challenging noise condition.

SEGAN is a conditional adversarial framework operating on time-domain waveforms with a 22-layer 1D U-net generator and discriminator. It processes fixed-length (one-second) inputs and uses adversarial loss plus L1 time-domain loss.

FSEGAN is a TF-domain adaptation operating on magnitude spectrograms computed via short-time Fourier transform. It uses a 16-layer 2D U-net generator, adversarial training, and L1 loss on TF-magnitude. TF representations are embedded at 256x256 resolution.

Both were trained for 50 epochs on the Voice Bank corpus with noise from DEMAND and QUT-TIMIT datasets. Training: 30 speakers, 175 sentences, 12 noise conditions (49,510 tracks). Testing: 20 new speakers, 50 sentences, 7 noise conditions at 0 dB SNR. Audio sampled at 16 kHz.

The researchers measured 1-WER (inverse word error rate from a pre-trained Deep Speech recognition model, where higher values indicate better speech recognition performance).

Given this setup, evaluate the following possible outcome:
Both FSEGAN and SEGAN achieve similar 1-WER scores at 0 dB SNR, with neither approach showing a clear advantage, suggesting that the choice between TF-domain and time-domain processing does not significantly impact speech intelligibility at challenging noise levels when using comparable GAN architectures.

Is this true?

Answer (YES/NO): NO